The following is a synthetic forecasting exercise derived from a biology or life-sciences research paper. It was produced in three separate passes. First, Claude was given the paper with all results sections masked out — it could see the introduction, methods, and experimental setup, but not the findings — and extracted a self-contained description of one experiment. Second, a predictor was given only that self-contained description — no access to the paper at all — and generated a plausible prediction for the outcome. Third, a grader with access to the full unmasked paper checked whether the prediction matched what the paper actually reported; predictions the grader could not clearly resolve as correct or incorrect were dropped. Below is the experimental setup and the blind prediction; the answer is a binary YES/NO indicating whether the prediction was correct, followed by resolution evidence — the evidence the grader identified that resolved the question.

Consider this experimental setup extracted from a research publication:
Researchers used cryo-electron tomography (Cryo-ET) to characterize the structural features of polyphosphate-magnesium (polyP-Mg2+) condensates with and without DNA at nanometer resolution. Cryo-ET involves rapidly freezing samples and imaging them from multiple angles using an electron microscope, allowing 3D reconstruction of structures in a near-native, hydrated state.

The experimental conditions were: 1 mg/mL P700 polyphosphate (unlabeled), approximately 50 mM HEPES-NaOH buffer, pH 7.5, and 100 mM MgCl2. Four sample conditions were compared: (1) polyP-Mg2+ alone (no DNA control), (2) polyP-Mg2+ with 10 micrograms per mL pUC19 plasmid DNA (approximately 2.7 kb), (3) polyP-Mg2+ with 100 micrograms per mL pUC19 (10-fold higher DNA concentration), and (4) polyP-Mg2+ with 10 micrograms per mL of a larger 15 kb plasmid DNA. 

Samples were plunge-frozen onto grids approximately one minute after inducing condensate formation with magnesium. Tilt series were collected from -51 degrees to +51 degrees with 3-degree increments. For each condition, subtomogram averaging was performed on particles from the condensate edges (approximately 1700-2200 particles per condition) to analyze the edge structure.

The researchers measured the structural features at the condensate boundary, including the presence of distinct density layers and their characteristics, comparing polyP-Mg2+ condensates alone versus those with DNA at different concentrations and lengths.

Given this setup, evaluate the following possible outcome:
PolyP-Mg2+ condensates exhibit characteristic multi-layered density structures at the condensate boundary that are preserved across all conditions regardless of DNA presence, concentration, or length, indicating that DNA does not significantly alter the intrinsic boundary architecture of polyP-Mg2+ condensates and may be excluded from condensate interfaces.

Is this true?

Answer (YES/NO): NO